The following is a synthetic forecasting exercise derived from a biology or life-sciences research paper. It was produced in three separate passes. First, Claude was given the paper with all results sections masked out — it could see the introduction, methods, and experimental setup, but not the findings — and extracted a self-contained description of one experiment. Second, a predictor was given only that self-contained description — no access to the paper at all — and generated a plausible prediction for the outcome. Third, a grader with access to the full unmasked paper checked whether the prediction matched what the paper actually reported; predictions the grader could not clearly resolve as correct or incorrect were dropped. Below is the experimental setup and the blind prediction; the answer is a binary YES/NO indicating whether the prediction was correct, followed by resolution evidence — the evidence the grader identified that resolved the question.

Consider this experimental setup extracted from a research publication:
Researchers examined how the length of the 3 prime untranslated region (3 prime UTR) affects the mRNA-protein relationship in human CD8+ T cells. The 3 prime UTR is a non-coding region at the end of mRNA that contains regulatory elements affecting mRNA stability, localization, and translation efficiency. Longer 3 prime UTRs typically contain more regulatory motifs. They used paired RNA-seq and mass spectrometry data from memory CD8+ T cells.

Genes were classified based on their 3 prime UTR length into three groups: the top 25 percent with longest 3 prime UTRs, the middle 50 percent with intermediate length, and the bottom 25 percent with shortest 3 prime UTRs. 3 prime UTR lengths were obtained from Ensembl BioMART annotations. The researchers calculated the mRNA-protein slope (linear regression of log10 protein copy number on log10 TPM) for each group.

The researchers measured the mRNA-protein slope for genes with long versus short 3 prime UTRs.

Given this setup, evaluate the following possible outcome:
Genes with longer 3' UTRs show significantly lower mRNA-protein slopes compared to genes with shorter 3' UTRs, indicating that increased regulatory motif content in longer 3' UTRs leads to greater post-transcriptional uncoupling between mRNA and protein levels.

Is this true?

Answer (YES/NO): NO